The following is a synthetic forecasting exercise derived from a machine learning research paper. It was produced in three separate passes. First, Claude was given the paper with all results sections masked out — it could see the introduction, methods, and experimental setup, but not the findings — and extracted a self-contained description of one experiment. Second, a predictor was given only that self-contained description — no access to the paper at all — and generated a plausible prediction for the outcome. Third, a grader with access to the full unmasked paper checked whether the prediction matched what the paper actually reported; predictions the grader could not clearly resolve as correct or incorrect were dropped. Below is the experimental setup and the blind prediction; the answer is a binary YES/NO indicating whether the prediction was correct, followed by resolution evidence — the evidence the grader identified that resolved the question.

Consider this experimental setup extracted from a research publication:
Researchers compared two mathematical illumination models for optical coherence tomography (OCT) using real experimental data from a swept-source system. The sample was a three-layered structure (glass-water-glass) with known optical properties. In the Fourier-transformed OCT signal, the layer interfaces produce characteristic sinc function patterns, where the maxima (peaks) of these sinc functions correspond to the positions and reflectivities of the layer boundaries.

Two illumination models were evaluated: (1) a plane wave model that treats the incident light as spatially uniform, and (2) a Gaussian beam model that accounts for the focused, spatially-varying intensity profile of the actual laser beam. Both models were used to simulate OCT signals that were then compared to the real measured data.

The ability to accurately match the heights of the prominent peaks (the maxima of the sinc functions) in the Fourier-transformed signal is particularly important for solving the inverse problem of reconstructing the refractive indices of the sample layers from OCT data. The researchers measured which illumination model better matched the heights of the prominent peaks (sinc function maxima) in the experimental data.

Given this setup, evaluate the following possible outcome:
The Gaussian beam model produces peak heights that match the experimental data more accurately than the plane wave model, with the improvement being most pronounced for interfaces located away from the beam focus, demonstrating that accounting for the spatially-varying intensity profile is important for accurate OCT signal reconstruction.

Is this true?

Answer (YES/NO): YES